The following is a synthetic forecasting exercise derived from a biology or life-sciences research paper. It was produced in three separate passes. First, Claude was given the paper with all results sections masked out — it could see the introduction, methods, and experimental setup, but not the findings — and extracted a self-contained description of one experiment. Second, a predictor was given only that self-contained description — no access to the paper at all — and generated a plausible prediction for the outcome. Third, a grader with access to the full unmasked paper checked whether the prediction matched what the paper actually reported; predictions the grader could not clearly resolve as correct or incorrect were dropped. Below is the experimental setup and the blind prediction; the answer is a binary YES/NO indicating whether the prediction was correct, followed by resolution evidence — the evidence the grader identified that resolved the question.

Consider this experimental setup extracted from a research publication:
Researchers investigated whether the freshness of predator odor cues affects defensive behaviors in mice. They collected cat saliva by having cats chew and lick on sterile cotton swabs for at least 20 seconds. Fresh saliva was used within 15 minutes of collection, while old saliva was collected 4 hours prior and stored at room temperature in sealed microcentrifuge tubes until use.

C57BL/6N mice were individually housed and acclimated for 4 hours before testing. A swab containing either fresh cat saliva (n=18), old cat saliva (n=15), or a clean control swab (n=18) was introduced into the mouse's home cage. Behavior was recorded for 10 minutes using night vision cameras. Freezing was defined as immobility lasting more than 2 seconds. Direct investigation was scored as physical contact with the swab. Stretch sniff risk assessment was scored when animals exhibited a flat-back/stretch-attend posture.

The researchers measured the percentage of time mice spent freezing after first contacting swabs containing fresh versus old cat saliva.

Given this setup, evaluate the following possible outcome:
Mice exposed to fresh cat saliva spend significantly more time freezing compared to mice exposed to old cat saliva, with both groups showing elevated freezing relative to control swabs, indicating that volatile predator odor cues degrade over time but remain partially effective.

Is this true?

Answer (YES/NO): NO